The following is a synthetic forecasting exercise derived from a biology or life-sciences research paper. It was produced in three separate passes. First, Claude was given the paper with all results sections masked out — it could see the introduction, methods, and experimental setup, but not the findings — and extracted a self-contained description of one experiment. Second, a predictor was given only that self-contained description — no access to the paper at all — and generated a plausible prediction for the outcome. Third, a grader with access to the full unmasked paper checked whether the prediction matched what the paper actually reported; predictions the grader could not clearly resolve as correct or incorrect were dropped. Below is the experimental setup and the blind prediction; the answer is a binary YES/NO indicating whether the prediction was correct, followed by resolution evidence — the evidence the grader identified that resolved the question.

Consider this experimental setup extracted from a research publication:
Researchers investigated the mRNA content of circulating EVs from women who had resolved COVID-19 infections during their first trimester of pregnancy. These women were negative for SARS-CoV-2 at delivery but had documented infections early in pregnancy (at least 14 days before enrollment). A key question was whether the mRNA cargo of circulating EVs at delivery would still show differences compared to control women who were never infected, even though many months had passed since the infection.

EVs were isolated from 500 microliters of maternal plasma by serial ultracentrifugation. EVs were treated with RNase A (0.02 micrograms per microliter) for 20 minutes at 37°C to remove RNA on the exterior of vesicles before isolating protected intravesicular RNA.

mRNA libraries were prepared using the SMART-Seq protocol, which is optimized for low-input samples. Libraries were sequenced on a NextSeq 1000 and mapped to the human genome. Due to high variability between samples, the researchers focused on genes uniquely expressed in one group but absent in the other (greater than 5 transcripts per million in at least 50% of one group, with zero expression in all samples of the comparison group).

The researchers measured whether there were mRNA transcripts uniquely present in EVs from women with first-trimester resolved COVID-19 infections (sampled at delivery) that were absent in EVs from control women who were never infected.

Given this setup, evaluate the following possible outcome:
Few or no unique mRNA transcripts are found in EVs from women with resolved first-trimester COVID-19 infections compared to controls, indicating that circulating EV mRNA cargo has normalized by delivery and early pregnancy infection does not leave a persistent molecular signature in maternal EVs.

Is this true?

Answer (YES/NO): NO